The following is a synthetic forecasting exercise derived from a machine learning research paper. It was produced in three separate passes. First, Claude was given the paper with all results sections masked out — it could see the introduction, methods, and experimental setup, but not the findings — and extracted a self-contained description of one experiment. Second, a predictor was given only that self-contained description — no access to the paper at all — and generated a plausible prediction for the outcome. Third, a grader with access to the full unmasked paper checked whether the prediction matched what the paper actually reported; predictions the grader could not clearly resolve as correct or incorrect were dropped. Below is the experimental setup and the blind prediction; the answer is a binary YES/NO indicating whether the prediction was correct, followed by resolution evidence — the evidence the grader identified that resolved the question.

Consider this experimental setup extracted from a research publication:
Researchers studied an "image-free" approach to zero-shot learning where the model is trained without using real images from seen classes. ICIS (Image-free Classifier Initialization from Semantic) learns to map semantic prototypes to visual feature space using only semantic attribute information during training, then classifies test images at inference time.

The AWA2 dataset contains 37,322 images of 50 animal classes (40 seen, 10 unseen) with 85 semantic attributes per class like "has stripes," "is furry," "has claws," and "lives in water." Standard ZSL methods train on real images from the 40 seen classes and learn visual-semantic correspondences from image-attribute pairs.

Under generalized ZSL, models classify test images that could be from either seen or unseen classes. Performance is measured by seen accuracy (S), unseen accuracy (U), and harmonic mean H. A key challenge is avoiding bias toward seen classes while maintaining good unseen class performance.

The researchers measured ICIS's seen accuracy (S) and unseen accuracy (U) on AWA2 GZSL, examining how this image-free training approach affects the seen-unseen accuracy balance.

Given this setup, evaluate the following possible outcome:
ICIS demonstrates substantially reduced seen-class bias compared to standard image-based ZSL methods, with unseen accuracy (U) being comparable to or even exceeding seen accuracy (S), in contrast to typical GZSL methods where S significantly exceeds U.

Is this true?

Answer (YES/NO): NO